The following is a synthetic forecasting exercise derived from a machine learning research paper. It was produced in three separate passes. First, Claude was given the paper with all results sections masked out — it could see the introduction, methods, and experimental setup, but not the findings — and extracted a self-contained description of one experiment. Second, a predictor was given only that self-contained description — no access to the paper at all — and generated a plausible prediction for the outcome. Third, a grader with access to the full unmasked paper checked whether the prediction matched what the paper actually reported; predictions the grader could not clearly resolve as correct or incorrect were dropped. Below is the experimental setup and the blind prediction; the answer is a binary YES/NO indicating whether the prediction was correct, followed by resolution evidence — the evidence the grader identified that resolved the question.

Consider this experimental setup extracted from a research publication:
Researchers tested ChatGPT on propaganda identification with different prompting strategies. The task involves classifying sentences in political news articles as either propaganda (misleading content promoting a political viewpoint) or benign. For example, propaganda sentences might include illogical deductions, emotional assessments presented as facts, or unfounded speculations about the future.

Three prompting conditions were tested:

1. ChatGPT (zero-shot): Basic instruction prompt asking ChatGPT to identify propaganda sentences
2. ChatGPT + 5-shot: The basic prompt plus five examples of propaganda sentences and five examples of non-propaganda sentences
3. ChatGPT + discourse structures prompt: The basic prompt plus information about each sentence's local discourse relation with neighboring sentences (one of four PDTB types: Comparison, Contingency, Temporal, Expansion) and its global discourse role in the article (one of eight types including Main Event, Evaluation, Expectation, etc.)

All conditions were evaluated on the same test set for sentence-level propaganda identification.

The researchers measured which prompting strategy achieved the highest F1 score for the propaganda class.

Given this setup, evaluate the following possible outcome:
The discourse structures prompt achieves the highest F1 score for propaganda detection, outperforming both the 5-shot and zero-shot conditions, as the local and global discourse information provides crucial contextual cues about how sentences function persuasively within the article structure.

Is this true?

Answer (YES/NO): YES